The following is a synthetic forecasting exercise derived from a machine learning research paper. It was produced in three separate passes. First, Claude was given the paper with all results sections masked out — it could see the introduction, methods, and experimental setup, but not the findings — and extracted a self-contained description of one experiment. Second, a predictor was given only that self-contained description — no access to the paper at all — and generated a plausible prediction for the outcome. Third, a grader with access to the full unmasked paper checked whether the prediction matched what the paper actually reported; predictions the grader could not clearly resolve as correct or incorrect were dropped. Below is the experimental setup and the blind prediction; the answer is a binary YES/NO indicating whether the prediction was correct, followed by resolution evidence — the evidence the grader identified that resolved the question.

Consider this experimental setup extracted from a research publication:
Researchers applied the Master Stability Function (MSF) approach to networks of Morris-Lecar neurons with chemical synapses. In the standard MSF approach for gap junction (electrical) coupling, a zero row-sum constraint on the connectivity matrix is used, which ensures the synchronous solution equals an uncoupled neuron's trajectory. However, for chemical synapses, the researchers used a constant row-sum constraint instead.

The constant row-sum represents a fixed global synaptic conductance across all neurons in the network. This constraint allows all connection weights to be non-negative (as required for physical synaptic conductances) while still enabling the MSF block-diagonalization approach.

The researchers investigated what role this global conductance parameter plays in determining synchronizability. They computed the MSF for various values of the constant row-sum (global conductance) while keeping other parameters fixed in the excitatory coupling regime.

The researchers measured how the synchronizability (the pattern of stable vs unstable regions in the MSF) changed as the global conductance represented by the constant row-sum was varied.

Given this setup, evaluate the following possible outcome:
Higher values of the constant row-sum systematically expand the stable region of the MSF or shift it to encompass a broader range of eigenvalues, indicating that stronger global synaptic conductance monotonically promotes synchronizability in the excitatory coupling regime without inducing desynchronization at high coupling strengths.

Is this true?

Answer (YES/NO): NO